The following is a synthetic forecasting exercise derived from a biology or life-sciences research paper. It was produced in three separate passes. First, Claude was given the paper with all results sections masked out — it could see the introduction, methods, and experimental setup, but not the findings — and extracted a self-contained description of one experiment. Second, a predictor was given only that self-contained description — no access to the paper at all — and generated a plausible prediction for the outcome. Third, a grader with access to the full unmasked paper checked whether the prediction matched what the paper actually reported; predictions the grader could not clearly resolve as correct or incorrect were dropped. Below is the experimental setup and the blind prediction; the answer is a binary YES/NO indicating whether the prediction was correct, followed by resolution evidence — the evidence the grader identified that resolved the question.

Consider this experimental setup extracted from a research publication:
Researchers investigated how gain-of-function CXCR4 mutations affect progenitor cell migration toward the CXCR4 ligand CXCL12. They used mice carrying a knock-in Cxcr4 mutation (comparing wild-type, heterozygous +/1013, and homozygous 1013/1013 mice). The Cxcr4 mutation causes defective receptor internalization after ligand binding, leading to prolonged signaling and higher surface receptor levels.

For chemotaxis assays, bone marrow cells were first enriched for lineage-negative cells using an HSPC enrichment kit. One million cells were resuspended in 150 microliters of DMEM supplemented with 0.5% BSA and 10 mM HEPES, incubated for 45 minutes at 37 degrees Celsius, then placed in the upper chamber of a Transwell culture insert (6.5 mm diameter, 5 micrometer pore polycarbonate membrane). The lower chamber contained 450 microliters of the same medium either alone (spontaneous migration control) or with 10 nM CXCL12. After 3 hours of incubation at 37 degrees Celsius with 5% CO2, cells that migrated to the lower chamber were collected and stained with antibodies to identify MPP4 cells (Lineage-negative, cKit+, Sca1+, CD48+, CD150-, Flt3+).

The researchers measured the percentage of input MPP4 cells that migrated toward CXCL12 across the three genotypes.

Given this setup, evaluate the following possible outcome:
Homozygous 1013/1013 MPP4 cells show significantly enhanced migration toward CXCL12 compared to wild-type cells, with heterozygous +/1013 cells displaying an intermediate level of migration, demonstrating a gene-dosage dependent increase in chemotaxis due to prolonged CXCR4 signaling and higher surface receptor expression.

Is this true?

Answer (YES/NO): NO